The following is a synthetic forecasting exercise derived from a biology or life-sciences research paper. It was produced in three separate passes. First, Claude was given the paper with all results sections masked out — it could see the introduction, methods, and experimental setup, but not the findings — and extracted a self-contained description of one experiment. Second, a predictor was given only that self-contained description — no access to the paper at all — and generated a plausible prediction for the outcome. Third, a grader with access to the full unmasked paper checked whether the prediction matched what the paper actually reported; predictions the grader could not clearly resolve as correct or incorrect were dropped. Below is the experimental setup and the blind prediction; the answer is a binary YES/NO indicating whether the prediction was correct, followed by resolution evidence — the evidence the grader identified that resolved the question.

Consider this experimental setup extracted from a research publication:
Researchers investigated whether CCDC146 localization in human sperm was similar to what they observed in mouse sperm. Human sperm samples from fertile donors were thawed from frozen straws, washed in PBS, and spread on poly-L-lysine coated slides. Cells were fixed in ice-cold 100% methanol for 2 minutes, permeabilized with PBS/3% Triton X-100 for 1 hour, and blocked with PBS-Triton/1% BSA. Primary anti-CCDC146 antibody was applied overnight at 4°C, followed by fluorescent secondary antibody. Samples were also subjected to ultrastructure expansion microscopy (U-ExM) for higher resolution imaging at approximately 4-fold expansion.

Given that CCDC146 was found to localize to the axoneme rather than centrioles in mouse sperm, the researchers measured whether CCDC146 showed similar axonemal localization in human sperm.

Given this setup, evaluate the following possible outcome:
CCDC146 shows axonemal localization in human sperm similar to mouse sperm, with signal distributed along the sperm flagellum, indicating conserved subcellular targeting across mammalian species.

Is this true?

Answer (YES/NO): YES